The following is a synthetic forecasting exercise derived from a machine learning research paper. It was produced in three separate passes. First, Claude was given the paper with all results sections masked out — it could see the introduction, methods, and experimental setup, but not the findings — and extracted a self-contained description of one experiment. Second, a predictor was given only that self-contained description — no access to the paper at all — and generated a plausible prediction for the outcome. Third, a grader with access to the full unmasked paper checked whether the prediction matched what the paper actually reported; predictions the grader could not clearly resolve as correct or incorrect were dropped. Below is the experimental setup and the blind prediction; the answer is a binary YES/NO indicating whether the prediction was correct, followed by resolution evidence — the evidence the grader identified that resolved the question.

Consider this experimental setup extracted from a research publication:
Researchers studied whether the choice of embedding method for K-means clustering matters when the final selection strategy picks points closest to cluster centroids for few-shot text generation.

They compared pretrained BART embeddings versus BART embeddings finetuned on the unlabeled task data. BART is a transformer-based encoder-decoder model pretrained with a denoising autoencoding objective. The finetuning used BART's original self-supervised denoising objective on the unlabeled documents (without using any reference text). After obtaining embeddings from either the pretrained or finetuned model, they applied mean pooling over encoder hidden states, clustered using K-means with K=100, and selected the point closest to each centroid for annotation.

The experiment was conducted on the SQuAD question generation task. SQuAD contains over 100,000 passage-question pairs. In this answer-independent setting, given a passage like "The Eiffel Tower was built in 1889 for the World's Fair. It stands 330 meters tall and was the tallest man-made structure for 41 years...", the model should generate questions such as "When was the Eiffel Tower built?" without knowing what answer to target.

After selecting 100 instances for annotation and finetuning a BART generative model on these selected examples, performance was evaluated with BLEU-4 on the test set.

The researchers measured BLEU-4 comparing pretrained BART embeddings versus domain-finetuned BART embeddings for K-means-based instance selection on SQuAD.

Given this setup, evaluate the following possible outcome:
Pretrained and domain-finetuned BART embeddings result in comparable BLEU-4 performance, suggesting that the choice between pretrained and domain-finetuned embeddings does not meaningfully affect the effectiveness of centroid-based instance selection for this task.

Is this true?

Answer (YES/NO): NO